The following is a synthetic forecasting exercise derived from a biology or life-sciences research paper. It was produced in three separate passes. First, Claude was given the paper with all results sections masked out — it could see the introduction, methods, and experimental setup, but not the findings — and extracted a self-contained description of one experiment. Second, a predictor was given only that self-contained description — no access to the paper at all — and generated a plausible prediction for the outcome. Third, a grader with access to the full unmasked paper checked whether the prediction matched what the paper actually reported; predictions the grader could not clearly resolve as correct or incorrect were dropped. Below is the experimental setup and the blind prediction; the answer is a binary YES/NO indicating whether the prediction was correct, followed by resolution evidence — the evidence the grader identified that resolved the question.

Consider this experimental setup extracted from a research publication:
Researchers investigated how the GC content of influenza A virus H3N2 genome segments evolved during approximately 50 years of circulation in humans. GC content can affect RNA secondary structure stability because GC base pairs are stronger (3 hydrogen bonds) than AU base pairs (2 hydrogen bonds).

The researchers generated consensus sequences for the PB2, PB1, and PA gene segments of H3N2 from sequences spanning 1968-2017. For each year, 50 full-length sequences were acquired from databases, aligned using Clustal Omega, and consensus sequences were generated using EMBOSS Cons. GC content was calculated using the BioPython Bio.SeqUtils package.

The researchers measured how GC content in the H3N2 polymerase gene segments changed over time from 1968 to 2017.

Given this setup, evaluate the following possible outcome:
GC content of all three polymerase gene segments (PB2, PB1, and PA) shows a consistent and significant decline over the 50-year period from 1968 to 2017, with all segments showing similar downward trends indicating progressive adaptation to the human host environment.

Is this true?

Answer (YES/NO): NO